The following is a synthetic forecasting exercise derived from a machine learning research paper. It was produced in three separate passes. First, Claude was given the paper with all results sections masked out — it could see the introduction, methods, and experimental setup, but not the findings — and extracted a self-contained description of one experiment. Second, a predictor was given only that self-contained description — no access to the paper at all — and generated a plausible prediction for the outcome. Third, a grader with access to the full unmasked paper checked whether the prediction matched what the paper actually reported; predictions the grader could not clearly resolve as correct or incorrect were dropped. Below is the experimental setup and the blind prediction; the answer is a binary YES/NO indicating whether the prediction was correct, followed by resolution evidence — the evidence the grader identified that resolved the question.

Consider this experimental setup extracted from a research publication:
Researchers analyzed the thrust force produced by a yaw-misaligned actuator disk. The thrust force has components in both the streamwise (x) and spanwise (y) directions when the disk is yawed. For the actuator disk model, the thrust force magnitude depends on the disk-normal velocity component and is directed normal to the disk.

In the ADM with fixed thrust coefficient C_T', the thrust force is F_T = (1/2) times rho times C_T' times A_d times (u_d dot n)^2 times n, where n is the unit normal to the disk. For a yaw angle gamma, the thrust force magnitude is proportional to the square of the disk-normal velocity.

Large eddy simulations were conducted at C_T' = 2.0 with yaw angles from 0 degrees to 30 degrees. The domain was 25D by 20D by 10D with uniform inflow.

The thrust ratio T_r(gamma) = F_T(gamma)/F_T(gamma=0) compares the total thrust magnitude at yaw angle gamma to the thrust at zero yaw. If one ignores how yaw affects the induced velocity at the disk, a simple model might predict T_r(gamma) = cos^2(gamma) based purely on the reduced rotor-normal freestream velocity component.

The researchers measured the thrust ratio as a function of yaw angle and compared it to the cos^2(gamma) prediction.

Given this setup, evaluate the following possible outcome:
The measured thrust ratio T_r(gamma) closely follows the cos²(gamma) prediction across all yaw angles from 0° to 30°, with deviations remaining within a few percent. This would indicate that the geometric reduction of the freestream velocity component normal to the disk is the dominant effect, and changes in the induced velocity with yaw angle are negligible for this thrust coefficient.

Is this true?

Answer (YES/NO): NO